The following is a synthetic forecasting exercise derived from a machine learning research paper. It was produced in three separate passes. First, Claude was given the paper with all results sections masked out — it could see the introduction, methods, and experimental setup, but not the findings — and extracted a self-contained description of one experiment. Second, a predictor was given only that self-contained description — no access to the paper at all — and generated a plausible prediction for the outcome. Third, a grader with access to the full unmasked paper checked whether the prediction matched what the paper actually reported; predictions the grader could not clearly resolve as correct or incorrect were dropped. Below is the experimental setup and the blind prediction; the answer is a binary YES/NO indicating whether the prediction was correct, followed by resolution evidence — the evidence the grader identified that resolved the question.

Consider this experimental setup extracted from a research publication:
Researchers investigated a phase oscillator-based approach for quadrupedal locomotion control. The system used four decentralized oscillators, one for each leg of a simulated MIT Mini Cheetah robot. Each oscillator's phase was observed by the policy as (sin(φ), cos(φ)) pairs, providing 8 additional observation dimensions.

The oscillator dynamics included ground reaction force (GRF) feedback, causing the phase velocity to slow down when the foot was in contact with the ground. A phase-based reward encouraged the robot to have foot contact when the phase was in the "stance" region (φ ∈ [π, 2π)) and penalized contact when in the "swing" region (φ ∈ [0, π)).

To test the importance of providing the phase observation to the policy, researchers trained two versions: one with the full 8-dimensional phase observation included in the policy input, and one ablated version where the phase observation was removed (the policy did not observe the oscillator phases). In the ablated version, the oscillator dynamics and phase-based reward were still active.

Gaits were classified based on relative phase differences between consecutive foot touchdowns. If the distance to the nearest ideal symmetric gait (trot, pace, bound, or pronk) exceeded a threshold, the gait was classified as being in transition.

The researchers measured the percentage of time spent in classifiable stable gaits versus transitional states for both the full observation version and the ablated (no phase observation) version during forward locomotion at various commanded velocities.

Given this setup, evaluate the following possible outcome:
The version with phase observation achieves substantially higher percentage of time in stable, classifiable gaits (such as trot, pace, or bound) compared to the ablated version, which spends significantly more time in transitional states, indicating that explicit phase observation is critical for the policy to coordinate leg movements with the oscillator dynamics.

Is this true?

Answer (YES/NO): YES